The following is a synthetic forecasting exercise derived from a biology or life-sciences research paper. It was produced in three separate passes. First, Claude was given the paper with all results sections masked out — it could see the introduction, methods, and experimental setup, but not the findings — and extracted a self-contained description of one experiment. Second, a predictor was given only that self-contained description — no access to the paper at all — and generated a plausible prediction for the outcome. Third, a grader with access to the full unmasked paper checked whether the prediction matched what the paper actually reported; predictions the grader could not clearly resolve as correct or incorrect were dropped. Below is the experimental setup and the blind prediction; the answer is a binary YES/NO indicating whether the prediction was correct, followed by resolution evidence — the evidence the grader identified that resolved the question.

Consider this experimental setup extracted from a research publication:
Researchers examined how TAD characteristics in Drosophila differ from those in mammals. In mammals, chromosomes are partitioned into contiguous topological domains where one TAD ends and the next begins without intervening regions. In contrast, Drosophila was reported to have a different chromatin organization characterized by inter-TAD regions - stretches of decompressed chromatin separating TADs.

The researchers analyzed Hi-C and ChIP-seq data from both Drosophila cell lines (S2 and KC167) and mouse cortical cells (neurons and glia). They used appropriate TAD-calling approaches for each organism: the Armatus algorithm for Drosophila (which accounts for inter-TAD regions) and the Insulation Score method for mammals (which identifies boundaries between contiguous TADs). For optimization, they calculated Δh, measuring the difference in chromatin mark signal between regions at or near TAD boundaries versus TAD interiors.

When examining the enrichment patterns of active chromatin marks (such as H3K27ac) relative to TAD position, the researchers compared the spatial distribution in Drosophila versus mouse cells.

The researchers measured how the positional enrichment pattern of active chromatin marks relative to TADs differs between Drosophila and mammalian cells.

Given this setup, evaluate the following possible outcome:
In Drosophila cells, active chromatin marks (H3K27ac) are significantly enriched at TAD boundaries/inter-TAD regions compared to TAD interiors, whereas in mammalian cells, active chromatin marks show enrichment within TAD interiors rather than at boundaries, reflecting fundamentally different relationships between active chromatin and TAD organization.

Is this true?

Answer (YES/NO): NO